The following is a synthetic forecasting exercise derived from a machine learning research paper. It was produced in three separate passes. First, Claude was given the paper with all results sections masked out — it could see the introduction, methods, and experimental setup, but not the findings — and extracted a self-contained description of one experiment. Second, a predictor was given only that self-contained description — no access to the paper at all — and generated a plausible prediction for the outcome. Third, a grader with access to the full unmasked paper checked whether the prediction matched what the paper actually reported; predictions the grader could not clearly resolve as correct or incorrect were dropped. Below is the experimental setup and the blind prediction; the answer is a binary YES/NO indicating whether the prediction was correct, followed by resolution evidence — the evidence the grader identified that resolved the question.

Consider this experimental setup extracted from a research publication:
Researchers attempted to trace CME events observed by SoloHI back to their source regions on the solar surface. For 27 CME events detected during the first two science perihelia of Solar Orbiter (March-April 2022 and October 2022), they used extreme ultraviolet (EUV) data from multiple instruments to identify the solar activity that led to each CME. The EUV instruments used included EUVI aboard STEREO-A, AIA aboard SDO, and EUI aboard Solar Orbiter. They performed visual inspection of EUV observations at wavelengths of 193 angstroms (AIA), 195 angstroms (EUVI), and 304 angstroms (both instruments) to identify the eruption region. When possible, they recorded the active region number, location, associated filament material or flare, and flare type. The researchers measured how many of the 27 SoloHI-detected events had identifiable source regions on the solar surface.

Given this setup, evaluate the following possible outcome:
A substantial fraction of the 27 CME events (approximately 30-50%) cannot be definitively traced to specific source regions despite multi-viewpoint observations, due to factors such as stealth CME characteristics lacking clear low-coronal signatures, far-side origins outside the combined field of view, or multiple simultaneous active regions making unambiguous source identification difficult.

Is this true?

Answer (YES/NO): YES